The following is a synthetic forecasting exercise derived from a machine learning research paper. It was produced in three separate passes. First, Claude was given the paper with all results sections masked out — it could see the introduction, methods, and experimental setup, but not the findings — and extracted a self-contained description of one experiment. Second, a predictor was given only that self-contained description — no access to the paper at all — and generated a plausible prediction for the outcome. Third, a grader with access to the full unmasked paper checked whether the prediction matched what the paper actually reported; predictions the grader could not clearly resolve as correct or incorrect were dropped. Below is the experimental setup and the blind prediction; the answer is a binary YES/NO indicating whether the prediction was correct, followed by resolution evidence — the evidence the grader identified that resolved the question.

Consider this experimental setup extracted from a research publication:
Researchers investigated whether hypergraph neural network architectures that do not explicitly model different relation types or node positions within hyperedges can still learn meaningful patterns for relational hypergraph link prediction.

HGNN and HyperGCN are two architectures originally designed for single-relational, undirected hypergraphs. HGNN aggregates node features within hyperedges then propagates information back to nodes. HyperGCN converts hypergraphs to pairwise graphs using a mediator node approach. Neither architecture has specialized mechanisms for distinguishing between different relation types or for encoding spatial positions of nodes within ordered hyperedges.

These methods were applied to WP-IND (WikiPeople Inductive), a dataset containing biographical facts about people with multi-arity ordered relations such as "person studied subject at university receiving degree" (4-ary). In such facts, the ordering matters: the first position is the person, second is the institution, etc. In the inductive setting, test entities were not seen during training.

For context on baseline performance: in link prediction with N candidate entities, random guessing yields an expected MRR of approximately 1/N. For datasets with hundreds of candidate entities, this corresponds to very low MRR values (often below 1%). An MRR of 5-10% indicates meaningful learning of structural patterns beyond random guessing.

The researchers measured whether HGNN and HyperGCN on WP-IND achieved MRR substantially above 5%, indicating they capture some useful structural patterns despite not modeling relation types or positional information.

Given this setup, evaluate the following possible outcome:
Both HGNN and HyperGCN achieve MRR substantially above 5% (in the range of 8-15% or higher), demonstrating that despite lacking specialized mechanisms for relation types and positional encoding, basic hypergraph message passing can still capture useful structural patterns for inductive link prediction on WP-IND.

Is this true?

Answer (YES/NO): NO